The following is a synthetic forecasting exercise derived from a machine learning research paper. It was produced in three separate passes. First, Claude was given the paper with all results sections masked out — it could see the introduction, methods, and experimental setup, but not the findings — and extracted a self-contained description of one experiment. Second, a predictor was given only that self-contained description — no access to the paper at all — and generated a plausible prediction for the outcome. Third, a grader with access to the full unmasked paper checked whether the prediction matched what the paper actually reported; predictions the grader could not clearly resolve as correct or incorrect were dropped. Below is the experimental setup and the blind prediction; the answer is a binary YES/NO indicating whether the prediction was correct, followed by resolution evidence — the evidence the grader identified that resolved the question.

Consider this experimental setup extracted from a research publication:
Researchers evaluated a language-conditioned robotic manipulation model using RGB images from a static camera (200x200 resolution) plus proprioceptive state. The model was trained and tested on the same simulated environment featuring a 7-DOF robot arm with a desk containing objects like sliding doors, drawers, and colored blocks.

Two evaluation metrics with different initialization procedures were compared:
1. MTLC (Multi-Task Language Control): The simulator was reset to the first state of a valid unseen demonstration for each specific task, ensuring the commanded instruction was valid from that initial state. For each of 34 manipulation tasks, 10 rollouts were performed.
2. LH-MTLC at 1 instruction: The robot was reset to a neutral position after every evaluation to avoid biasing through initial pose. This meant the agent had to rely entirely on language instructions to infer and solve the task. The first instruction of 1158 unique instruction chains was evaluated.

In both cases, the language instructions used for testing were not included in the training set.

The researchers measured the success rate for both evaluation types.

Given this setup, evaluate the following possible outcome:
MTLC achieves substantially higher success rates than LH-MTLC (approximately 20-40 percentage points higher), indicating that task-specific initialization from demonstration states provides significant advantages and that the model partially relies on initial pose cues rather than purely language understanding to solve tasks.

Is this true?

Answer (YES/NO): NO